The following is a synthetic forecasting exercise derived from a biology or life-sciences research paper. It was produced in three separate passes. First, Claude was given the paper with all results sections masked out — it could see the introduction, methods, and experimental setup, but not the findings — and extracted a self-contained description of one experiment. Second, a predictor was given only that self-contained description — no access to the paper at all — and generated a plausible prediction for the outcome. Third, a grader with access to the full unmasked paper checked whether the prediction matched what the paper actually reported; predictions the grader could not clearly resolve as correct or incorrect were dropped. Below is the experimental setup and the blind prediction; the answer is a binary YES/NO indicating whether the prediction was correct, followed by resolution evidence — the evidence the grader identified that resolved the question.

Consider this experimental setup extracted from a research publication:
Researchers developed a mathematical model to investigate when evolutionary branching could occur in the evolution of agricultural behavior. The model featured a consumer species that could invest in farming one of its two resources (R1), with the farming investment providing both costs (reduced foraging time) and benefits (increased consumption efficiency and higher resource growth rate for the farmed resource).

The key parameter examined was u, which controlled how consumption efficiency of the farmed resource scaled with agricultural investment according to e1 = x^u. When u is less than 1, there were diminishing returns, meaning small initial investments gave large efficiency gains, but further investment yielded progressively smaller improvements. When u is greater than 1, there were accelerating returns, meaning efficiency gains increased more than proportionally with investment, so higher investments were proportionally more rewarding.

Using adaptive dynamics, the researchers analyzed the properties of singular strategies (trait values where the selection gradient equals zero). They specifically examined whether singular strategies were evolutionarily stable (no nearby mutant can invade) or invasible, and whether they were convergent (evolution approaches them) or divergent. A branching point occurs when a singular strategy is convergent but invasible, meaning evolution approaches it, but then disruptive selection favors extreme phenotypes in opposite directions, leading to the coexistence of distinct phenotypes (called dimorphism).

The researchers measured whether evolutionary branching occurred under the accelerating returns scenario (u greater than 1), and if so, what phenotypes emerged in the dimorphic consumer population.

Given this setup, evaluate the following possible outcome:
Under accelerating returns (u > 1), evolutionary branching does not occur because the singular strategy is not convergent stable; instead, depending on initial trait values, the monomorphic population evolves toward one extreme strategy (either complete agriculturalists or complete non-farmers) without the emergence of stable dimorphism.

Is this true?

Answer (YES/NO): NO